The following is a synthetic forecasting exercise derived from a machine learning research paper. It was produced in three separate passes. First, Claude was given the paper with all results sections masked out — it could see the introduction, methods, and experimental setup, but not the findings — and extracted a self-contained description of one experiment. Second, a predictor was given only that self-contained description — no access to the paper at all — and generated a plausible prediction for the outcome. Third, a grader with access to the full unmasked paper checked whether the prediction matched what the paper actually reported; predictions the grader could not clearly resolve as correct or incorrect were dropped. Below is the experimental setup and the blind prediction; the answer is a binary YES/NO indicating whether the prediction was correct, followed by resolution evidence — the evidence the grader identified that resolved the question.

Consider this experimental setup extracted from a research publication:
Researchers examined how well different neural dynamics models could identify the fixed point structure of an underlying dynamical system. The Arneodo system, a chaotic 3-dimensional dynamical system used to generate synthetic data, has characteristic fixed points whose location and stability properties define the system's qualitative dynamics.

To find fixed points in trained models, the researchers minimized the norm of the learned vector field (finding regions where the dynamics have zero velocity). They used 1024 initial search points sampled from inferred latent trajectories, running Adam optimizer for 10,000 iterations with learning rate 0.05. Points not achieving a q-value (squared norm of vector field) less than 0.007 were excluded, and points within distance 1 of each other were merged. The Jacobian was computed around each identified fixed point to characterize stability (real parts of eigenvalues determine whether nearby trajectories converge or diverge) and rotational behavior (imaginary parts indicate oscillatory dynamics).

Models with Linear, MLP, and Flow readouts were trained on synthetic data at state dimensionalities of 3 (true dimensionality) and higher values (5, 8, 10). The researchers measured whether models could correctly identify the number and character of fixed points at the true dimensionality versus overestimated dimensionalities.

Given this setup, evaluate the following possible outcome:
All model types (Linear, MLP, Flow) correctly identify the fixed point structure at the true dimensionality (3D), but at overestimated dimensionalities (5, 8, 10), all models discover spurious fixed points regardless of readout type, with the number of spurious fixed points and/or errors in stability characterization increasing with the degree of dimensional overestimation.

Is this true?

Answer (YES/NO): NO